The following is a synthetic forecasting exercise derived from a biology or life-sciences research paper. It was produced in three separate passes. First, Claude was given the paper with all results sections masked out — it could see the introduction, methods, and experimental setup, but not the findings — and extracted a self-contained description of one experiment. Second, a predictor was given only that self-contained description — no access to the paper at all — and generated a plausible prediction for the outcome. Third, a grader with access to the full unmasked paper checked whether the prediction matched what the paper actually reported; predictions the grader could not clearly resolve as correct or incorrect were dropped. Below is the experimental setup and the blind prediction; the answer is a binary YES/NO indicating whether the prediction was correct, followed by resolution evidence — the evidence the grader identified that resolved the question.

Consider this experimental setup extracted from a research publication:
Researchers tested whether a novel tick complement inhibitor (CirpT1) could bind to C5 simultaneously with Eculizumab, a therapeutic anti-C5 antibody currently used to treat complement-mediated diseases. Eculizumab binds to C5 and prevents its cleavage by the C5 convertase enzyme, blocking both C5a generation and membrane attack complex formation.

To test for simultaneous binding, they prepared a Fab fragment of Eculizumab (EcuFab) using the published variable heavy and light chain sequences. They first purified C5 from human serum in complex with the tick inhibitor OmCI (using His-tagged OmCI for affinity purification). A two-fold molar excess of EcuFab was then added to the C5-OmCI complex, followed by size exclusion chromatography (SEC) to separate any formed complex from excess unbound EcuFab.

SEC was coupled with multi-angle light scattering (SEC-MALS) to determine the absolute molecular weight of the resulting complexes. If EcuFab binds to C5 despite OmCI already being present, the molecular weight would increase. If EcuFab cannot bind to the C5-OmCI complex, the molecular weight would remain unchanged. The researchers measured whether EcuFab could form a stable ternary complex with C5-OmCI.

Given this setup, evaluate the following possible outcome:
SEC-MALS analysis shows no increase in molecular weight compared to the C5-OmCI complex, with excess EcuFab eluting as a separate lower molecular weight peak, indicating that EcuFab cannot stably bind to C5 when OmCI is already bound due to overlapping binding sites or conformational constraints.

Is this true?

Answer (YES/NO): NO